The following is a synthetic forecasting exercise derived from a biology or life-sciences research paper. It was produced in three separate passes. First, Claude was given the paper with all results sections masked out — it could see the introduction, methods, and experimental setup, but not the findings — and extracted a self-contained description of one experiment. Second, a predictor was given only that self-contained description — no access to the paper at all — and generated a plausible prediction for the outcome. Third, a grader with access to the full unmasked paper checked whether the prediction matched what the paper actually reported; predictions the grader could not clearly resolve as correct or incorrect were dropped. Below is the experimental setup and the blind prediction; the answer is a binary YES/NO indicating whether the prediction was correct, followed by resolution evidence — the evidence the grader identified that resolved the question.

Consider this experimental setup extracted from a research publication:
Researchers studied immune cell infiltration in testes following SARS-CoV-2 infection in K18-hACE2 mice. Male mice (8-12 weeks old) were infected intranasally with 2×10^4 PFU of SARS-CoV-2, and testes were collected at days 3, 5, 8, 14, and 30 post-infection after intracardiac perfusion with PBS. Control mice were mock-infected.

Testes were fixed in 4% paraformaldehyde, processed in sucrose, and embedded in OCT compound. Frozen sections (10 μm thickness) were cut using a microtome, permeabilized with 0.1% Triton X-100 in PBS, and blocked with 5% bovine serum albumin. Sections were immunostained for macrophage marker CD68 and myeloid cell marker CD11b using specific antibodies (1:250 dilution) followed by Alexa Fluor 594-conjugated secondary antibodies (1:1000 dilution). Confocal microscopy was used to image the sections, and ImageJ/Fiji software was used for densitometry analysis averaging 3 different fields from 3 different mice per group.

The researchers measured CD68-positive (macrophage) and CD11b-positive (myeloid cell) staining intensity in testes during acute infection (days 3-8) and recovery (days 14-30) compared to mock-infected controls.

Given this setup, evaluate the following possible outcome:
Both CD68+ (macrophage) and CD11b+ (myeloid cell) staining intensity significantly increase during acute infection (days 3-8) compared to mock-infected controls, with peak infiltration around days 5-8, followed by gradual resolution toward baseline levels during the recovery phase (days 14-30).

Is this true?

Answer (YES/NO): NO